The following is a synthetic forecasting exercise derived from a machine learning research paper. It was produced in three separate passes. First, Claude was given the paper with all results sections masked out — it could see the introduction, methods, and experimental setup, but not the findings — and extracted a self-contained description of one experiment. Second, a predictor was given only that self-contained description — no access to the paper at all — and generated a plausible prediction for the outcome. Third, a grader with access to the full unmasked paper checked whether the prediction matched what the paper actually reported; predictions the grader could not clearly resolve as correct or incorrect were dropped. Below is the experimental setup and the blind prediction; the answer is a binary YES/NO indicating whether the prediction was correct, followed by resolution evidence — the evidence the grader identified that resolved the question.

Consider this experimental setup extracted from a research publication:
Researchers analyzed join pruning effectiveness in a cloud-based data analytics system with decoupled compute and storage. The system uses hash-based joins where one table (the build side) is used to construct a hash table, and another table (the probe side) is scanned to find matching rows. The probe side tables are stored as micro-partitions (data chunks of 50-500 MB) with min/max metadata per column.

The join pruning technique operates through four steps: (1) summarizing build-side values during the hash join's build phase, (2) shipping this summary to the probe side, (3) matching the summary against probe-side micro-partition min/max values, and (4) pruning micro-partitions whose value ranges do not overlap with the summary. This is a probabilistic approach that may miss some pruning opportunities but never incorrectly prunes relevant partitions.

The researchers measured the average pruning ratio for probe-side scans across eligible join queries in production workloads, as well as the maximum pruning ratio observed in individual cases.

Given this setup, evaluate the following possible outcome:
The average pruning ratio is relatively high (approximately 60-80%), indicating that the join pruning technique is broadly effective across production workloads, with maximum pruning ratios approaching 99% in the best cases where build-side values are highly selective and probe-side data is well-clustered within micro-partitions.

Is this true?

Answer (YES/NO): YES